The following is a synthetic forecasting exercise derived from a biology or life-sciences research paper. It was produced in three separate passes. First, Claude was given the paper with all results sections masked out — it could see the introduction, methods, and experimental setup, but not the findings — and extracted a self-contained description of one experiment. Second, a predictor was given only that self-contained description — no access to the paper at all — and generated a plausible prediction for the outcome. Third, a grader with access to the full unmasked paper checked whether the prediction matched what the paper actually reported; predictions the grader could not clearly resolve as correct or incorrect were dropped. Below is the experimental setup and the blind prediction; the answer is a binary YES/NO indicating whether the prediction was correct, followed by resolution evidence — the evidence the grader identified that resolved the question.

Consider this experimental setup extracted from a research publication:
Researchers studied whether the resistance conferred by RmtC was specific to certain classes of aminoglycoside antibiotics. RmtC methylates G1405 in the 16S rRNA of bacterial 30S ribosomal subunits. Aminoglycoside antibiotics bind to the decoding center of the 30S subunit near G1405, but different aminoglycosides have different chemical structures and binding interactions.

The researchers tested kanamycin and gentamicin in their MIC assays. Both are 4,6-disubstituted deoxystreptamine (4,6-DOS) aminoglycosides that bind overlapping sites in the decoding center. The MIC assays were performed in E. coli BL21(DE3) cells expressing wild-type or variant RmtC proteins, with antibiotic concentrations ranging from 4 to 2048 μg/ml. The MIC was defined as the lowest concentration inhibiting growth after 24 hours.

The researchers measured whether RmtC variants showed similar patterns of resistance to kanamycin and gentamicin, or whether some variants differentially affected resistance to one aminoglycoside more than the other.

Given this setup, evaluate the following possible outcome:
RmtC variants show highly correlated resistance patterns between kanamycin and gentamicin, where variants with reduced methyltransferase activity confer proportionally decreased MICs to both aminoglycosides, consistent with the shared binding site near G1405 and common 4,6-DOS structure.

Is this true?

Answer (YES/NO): YES